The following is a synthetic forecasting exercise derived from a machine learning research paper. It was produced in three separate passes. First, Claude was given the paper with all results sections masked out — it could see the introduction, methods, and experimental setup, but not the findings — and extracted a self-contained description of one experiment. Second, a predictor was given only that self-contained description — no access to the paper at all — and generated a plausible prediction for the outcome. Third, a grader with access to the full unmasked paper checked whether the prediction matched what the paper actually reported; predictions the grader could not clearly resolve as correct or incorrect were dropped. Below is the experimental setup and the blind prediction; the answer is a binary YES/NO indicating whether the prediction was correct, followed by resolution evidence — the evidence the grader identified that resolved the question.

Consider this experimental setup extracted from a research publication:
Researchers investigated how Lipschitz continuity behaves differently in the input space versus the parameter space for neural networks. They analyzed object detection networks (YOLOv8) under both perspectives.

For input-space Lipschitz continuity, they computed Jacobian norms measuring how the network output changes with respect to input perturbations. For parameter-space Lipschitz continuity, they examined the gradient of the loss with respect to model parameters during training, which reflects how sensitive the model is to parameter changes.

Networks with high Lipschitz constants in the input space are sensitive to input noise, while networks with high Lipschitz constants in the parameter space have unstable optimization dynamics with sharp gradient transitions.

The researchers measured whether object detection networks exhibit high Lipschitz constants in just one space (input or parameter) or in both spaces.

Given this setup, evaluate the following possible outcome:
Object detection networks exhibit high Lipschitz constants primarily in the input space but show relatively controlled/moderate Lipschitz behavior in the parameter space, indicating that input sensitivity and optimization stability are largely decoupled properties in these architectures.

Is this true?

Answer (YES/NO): NO